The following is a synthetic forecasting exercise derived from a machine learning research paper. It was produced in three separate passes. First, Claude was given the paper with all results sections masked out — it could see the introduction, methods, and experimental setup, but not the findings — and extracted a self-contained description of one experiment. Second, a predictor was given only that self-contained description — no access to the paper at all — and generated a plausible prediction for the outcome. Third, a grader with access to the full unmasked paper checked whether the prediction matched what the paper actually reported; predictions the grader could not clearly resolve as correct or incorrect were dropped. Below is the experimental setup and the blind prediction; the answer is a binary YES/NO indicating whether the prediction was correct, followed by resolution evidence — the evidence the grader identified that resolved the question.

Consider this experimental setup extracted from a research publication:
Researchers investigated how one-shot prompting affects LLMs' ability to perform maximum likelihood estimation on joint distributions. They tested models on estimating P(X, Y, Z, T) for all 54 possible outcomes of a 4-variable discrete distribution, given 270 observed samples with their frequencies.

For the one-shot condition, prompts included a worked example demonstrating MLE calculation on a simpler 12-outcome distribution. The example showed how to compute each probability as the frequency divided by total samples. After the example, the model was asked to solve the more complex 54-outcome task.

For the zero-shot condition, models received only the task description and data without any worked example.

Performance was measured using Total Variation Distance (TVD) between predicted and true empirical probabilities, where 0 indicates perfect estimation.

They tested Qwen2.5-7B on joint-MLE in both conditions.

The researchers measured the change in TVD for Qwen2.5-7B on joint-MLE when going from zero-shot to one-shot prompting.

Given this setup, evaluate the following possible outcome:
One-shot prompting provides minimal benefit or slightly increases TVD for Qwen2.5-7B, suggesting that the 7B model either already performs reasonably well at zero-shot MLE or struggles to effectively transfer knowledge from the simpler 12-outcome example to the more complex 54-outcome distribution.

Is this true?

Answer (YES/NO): NO